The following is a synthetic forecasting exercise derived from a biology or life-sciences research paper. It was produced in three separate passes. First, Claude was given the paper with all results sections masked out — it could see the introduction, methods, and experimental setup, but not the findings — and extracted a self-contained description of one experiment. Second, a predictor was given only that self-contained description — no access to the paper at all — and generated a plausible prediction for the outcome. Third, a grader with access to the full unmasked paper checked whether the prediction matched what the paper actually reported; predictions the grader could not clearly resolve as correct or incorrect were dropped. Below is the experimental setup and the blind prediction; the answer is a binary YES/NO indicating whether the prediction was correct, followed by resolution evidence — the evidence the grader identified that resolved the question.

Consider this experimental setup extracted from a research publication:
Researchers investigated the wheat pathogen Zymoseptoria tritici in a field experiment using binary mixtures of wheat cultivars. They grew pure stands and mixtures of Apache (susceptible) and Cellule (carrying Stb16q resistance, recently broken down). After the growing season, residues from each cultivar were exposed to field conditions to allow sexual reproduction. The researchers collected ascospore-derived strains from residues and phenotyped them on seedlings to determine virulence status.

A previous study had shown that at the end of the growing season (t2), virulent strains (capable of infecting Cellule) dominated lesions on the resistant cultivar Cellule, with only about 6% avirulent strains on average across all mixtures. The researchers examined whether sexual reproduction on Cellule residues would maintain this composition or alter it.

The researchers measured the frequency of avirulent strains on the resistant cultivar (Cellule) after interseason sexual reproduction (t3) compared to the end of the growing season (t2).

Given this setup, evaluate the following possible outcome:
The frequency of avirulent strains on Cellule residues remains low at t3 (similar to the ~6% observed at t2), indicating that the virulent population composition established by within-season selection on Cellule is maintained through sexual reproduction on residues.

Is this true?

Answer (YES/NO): NO